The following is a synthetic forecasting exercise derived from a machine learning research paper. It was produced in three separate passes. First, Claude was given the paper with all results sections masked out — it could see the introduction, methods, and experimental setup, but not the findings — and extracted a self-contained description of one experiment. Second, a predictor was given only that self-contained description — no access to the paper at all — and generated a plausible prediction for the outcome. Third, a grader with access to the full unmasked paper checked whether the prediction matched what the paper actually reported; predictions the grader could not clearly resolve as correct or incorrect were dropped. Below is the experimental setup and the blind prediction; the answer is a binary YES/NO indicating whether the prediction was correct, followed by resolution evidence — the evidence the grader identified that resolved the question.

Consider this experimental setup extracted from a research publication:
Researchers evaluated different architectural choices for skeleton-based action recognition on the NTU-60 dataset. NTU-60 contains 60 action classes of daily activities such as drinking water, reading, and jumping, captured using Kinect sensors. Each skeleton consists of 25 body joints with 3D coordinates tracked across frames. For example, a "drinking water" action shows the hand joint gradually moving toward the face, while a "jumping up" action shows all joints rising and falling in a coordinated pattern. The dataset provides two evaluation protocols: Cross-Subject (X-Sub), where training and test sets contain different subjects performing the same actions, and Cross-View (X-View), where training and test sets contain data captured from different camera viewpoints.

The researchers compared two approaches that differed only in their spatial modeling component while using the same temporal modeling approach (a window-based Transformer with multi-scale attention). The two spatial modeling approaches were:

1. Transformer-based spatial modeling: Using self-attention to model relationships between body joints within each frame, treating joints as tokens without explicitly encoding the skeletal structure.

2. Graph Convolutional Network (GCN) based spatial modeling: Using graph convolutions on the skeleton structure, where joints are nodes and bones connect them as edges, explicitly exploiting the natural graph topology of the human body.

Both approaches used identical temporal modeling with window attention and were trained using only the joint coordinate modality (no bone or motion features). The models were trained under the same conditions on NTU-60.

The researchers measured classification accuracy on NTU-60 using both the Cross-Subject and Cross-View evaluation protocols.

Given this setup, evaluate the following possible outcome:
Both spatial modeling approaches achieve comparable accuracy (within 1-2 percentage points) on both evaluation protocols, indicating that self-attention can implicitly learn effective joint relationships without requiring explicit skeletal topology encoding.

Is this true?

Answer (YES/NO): YES